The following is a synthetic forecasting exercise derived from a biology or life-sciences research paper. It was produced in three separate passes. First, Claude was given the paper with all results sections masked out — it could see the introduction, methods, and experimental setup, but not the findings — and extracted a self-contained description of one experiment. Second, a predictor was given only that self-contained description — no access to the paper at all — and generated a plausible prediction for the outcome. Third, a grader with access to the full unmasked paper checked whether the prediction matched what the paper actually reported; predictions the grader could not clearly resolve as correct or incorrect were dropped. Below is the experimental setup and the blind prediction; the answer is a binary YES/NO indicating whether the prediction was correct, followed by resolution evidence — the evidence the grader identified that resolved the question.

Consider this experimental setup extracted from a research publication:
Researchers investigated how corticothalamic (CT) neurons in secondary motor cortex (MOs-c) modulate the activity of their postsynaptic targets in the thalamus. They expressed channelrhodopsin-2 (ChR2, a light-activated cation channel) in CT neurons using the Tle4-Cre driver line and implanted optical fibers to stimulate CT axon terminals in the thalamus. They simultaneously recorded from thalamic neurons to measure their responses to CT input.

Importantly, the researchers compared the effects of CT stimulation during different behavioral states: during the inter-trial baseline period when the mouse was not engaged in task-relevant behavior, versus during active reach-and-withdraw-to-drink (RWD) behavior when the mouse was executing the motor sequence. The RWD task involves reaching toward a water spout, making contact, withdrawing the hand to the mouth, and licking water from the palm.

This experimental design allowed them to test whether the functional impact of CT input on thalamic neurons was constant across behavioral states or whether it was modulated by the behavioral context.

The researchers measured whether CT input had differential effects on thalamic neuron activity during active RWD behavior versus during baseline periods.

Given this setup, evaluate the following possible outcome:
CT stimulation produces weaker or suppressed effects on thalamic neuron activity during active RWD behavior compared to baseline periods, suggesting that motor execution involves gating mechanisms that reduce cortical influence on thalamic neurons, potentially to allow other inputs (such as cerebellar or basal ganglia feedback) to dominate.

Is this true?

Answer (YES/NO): NO